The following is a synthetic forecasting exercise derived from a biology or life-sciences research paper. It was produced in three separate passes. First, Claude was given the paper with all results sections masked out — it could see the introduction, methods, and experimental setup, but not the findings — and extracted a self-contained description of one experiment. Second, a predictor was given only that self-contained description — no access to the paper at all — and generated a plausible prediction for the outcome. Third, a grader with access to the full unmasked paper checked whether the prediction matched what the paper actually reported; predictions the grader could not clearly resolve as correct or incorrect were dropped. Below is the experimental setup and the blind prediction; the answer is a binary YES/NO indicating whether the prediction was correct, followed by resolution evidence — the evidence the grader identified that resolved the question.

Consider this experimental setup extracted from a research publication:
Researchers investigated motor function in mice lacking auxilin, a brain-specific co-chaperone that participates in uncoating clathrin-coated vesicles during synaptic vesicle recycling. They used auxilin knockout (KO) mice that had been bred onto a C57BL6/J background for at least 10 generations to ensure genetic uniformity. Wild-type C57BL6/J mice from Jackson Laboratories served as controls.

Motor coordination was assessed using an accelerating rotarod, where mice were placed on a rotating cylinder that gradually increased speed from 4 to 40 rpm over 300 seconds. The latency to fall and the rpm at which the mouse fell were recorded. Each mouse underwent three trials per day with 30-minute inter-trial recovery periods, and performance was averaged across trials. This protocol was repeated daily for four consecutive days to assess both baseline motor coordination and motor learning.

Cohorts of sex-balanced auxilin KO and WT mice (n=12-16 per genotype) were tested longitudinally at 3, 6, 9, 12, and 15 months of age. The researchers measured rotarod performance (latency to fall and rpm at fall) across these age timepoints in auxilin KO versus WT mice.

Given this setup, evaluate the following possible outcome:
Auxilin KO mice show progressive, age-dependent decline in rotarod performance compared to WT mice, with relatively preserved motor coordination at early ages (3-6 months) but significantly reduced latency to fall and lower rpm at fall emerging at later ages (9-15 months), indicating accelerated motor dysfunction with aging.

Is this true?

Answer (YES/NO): NO